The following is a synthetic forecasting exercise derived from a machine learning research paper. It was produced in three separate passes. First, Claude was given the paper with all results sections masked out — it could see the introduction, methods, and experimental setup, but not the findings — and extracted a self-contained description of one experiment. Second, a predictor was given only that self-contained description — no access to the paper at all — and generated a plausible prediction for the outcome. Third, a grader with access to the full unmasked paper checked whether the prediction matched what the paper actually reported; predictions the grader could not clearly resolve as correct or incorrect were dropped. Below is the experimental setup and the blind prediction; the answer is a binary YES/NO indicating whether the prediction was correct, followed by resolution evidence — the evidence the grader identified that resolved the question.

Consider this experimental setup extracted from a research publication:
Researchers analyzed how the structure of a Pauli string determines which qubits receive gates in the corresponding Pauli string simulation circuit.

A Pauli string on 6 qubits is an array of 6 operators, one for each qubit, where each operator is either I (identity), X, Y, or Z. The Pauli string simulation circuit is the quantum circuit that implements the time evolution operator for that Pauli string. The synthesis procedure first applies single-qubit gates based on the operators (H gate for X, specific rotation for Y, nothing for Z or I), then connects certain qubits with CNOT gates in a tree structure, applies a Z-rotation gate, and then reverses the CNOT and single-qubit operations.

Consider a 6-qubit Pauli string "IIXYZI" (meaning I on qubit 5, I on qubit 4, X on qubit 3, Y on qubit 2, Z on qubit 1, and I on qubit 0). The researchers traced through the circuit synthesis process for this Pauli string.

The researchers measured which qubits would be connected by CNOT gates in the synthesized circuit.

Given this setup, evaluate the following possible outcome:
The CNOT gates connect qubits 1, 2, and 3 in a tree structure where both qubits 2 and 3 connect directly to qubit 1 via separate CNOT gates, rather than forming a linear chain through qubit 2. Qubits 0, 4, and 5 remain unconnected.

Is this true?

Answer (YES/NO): NO